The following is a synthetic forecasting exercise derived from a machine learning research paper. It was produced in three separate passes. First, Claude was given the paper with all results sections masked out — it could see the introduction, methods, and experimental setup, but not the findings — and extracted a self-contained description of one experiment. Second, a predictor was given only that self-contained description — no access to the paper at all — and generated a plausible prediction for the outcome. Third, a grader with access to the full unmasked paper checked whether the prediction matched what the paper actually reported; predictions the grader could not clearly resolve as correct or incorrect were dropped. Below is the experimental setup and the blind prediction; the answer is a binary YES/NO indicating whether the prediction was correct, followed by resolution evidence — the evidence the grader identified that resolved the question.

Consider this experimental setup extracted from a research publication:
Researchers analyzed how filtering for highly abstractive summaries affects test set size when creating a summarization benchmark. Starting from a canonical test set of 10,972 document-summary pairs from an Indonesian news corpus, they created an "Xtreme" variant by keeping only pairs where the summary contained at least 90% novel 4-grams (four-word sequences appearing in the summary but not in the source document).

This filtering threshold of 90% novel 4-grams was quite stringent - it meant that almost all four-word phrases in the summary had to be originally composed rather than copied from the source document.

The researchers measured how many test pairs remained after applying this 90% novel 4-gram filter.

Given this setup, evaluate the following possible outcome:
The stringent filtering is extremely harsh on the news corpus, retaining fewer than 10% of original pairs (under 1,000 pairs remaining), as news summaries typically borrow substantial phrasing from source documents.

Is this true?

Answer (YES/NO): NO